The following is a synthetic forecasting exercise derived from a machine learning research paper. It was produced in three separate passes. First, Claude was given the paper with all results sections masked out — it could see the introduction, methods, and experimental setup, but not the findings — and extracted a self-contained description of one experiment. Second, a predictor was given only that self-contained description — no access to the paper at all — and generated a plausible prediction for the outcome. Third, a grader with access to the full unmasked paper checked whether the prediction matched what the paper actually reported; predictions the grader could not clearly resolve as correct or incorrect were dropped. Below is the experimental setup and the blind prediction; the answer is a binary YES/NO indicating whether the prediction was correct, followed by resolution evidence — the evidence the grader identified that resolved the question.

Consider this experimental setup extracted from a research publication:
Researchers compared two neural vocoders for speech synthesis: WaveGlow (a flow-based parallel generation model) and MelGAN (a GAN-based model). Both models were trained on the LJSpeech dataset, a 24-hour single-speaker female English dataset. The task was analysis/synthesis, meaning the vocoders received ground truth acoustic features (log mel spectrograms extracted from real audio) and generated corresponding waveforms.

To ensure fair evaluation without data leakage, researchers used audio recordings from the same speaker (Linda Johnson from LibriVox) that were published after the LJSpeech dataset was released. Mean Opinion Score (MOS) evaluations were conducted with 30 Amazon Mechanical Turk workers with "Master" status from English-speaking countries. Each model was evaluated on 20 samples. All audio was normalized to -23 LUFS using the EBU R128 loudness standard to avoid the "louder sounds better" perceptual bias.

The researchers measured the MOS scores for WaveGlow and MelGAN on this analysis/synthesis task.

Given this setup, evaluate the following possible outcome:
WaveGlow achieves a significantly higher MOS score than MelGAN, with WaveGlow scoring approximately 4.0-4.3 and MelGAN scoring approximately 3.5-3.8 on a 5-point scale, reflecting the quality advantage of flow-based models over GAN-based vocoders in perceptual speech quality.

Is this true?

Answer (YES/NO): NO